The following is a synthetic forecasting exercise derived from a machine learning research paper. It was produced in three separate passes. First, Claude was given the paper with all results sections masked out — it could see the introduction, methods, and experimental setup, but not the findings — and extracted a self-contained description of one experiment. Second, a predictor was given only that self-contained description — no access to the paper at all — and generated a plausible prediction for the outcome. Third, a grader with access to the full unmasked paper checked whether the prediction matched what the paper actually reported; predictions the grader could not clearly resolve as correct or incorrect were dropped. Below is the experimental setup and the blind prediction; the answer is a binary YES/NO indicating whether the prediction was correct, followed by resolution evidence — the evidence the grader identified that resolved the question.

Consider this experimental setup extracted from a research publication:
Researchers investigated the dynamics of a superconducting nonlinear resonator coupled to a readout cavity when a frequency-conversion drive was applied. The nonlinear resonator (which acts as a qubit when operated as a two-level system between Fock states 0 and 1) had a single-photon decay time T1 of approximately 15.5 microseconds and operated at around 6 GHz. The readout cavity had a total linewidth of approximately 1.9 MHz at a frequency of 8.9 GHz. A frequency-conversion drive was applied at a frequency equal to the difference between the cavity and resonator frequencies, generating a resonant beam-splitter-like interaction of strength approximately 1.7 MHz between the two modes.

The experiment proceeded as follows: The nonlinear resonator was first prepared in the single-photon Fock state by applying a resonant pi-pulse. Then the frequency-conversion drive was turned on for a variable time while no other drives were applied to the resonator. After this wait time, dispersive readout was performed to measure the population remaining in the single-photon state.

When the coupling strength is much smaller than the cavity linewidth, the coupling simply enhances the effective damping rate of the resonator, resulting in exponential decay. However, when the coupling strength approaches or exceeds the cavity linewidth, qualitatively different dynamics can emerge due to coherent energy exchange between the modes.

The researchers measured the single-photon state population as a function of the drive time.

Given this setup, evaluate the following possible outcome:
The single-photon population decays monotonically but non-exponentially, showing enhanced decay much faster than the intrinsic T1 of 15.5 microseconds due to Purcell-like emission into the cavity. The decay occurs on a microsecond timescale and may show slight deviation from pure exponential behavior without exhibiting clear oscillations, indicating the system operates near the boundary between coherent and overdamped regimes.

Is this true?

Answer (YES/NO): NO